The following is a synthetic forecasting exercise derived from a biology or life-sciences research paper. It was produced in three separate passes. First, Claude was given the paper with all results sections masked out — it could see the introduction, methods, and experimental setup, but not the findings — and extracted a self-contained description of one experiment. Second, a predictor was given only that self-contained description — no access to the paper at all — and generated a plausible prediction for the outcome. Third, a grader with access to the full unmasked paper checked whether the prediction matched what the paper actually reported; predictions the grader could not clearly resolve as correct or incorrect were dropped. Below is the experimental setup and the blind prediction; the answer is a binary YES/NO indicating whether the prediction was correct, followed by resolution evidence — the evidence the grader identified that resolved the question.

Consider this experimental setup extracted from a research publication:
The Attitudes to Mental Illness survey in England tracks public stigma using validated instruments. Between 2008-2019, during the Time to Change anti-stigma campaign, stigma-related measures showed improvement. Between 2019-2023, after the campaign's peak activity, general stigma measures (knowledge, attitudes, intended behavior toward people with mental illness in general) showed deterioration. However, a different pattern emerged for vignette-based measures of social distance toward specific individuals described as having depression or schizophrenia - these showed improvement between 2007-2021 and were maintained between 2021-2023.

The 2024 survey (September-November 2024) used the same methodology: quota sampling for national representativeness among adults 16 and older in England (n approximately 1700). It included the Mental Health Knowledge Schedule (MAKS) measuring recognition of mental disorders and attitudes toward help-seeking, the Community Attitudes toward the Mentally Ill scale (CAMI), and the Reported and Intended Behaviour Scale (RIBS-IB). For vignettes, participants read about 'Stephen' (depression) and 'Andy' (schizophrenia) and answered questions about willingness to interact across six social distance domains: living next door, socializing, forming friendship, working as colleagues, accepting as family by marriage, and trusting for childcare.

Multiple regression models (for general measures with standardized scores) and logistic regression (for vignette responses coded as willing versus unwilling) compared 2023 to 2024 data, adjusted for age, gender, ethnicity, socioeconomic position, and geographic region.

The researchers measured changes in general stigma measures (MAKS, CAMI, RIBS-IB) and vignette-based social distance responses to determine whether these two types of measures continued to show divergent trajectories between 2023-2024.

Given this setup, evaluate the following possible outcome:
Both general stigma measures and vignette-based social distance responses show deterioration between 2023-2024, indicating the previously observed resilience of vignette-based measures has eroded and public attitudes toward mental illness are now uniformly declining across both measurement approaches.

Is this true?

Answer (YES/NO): NO